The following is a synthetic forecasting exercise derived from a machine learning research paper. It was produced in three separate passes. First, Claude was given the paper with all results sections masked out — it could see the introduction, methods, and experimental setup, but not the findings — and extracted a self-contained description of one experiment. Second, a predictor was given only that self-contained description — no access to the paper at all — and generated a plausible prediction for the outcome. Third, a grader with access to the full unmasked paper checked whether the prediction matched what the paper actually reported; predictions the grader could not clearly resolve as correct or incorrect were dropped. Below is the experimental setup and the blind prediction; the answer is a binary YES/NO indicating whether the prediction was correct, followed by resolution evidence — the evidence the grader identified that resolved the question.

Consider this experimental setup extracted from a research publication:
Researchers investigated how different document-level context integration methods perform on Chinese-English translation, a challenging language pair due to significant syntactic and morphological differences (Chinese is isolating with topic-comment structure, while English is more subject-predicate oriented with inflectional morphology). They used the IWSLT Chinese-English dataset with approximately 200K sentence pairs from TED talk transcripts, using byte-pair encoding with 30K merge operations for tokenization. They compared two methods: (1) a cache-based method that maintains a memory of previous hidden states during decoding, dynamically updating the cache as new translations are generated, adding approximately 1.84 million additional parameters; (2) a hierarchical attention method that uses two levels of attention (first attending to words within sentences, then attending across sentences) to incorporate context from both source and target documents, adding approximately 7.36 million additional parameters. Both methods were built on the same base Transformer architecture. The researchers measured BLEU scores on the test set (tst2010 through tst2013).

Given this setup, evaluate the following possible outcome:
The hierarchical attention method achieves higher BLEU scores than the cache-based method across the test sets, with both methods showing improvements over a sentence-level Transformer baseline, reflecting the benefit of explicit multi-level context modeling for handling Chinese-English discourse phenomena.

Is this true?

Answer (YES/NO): YES